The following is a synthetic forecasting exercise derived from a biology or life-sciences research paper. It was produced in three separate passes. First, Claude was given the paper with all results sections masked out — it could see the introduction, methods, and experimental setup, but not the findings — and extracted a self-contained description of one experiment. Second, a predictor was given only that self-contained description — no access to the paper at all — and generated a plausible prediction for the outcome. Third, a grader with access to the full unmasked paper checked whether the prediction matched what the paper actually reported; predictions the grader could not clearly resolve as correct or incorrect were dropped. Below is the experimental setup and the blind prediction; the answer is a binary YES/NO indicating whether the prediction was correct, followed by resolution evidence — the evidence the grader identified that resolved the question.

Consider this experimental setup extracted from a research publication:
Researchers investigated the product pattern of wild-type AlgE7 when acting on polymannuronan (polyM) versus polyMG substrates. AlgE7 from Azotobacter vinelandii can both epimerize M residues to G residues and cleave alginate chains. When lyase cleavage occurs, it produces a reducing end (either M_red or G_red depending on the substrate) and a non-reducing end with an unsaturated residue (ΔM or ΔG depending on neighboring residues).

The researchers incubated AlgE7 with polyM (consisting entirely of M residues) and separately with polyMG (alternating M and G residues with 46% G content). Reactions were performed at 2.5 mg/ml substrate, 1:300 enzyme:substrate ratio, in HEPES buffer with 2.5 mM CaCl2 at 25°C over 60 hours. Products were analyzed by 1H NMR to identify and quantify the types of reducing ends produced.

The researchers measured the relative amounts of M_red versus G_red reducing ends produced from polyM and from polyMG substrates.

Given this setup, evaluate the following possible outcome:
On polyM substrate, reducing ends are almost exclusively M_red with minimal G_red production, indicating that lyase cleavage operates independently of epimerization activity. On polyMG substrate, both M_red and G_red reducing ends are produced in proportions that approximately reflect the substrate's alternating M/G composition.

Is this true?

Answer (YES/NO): NO